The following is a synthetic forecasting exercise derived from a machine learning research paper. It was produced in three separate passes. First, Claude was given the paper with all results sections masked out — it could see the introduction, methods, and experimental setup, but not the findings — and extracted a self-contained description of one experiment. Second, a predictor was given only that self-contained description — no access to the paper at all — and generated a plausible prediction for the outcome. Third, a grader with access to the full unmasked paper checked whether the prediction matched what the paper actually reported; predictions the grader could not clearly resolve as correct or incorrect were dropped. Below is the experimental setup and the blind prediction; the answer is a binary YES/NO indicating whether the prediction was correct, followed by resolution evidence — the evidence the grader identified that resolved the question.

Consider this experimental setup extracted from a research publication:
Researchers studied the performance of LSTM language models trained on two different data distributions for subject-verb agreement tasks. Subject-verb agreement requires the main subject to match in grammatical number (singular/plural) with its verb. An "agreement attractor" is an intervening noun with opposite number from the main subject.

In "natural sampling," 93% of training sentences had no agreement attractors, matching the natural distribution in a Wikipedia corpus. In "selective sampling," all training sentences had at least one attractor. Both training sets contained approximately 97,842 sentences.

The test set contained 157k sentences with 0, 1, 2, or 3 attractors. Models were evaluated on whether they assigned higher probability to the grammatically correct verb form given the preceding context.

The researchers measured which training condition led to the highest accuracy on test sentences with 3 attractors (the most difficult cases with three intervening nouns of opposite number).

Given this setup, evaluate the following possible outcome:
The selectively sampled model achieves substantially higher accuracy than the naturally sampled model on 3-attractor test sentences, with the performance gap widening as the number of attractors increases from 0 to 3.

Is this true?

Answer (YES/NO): YES